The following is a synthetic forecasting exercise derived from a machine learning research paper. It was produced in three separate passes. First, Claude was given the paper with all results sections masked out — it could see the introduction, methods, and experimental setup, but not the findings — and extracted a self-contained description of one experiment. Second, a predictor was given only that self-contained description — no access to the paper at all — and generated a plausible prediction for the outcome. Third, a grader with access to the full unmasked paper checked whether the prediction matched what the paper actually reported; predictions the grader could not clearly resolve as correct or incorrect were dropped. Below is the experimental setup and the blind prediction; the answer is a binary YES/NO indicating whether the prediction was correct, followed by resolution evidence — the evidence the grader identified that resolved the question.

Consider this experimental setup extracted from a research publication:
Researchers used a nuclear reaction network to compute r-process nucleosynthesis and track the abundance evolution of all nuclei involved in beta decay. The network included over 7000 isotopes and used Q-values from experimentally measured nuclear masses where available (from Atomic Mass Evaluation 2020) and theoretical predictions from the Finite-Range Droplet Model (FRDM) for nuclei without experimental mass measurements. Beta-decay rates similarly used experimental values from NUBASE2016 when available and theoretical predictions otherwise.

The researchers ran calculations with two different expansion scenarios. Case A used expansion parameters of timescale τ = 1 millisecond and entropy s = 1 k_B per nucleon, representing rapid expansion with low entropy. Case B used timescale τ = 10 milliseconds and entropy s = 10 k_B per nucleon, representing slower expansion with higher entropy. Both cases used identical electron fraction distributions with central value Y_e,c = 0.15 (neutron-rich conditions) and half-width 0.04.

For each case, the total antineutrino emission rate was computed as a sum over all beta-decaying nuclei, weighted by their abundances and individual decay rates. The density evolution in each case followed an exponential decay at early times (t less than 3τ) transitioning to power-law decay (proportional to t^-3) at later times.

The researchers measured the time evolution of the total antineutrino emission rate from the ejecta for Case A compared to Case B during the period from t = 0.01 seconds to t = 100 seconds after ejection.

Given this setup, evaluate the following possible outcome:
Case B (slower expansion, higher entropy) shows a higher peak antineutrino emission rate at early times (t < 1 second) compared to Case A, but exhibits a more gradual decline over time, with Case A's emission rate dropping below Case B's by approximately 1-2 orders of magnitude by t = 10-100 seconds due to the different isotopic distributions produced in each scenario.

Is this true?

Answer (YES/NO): NO